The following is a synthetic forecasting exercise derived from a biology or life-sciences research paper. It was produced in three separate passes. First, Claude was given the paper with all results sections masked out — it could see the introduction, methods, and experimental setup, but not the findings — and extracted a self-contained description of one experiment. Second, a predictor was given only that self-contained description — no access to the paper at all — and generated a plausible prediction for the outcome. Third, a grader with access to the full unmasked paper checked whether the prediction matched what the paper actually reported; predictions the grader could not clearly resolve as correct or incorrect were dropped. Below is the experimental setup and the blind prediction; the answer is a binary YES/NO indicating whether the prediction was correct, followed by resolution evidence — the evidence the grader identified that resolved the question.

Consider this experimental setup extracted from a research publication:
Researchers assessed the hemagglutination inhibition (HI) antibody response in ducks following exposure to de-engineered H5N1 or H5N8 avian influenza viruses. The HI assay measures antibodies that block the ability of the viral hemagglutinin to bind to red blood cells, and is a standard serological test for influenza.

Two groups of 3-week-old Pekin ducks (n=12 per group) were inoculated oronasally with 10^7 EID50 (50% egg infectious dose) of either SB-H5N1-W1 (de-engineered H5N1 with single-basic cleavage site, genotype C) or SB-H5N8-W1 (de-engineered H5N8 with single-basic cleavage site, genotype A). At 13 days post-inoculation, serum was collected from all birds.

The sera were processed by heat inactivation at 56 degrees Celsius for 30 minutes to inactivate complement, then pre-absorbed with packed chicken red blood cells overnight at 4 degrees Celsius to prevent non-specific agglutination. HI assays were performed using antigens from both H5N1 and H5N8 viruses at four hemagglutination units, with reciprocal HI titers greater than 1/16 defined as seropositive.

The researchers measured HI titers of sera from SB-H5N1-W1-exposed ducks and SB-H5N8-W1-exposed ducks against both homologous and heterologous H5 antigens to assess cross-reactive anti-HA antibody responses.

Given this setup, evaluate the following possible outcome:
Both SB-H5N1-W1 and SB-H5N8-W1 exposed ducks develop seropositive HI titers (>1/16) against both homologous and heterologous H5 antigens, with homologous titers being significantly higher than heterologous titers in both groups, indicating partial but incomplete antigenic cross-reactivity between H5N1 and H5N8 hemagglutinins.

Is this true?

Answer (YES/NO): NO